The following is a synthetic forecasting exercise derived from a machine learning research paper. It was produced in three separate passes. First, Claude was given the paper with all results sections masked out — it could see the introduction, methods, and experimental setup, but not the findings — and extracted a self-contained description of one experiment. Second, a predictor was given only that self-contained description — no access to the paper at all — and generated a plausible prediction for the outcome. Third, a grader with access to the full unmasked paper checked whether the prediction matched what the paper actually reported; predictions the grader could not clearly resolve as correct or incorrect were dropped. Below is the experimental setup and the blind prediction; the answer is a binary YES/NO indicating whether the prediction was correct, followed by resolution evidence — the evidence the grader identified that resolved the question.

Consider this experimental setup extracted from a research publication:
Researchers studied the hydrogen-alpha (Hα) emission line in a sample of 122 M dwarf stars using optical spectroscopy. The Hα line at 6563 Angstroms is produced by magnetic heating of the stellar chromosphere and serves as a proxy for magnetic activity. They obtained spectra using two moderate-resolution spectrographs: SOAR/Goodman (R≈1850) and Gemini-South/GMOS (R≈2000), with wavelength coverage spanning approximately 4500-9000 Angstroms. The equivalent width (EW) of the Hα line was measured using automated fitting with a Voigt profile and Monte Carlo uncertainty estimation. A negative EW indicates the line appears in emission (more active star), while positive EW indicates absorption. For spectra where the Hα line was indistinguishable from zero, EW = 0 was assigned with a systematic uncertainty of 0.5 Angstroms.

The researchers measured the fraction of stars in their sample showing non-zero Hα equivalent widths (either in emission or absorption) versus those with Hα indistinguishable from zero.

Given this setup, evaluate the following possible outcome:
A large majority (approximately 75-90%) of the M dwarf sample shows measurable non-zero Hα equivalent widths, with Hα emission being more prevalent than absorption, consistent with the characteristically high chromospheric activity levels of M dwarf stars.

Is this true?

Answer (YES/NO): NO